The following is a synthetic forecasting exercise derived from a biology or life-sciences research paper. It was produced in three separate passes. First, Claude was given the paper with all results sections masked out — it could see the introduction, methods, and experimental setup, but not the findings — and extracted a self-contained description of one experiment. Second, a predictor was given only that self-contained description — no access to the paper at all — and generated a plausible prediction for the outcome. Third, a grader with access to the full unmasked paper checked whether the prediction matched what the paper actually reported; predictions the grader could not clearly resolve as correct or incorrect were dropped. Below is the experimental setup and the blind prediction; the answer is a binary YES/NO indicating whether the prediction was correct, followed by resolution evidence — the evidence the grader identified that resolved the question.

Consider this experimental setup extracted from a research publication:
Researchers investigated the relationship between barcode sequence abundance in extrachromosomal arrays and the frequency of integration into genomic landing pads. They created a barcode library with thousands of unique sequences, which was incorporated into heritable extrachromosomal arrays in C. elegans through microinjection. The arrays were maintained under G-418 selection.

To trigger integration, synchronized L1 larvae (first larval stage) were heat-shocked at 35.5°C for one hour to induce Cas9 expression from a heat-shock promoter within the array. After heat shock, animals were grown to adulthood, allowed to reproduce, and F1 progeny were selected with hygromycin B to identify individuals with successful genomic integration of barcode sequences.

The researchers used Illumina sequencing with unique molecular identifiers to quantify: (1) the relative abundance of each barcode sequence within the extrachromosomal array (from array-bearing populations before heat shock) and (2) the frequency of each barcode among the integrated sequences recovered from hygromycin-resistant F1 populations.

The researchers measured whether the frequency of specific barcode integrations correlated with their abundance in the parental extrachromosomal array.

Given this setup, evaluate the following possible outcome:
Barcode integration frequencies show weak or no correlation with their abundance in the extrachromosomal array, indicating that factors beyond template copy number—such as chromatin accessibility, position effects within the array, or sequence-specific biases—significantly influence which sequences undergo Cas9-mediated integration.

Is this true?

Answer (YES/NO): NO